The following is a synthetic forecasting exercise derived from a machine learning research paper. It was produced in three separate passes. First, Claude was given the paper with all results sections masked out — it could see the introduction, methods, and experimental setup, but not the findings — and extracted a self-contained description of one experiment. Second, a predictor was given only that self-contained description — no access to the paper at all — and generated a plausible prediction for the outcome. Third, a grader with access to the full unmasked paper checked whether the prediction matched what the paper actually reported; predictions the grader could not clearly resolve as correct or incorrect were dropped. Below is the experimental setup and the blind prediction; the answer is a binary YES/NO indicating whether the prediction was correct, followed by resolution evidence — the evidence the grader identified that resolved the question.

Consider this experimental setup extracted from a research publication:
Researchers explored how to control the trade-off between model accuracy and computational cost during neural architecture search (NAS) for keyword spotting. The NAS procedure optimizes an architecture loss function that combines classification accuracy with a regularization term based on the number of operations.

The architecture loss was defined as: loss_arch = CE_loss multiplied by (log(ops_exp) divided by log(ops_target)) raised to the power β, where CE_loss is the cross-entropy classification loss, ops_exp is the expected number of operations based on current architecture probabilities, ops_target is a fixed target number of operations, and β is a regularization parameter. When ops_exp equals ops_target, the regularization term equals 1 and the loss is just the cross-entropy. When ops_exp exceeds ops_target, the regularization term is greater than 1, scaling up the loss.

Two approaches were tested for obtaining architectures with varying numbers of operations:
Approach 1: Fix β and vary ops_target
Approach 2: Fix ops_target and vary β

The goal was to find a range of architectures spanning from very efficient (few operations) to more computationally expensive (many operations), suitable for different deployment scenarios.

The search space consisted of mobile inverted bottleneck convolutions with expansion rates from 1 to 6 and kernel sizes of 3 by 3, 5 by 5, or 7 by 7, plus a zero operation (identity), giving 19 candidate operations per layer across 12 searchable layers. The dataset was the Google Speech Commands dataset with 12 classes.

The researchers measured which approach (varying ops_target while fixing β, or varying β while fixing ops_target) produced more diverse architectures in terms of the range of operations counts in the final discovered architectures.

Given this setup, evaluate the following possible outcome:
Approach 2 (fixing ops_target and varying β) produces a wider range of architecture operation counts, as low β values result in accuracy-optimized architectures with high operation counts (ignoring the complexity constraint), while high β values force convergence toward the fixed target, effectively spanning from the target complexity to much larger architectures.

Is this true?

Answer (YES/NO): YES